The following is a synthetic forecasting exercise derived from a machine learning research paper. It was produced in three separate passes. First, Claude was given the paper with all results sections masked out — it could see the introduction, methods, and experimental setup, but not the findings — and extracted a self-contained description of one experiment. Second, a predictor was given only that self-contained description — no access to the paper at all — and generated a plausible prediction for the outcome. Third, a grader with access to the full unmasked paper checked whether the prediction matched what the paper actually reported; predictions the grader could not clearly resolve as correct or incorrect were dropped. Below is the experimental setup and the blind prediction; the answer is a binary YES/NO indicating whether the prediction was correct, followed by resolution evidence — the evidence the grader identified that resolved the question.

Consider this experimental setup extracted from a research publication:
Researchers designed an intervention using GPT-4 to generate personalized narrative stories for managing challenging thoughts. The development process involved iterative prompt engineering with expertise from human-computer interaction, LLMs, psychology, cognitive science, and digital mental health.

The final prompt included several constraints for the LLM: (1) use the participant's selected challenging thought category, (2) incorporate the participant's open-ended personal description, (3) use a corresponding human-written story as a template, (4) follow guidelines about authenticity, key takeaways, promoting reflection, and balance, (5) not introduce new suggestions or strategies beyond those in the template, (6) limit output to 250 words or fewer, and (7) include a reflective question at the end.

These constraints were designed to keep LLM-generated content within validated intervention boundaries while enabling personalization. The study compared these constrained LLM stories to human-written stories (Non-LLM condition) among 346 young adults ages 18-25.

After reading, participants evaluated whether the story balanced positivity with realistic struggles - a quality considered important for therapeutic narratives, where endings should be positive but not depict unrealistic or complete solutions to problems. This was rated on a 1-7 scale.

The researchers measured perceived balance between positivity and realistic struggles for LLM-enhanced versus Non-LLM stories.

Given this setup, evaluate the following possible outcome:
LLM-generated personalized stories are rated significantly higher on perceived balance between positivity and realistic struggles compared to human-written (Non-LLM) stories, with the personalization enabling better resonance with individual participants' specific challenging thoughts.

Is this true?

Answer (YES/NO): NO